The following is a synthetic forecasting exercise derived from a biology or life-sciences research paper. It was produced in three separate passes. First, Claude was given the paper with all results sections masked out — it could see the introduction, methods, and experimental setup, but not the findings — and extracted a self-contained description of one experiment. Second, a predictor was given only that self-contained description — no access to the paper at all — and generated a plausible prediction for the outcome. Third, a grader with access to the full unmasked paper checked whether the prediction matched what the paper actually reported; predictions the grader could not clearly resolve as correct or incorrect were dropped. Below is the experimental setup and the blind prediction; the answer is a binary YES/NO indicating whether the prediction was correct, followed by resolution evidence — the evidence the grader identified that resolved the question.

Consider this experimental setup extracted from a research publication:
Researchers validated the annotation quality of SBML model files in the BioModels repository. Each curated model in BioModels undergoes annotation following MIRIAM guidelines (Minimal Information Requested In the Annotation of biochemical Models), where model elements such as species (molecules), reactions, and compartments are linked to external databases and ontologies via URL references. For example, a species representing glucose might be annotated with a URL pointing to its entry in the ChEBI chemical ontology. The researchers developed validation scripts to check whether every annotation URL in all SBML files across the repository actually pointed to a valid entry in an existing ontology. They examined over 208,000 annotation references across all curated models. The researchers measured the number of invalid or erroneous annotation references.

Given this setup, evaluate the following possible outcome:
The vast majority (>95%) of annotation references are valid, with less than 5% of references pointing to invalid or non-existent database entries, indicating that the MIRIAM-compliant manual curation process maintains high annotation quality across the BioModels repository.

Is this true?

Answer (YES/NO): YES